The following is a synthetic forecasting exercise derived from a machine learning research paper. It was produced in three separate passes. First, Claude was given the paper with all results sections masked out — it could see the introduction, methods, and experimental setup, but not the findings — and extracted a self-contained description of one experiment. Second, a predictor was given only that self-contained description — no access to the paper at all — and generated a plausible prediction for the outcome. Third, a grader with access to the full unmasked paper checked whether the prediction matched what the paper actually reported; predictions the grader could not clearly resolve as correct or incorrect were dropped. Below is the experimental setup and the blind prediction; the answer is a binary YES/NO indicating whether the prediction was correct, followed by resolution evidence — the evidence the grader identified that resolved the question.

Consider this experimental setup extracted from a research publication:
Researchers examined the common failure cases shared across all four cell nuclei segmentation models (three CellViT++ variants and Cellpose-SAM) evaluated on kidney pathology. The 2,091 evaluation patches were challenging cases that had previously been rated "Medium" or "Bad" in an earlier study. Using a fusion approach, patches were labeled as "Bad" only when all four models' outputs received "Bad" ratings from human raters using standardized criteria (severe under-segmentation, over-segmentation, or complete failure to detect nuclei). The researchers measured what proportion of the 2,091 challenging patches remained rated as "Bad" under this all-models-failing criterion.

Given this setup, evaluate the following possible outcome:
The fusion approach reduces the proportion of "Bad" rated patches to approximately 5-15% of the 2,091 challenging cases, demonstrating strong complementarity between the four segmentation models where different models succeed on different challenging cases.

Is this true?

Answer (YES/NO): NO